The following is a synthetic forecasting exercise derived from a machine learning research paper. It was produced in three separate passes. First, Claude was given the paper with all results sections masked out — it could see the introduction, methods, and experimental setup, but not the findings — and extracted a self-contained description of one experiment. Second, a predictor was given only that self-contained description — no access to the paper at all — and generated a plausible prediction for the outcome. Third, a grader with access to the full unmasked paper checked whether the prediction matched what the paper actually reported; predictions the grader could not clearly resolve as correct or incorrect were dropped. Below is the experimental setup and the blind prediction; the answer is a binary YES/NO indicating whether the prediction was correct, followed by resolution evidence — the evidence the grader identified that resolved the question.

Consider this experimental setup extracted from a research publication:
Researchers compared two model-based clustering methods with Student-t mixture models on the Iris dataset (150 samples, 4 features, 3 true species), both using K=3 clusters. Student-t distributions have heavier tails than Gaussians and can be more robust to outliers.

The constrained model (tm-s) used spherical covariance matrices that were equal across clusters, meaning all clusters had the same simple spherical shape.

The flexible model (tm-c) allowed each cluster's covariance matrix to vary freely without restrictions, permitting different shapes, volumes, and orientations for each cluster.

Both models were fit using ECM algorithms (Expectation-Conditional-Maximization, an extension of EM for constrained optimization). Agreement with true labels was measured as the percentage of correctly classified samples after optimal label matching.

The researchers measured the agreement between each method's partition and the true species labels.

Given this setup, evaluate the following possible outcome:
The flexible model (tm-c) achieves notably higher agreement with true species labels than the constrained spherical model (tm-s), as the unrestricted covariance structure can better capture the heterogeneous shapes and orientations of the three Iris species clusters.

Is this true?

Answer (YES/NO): NO